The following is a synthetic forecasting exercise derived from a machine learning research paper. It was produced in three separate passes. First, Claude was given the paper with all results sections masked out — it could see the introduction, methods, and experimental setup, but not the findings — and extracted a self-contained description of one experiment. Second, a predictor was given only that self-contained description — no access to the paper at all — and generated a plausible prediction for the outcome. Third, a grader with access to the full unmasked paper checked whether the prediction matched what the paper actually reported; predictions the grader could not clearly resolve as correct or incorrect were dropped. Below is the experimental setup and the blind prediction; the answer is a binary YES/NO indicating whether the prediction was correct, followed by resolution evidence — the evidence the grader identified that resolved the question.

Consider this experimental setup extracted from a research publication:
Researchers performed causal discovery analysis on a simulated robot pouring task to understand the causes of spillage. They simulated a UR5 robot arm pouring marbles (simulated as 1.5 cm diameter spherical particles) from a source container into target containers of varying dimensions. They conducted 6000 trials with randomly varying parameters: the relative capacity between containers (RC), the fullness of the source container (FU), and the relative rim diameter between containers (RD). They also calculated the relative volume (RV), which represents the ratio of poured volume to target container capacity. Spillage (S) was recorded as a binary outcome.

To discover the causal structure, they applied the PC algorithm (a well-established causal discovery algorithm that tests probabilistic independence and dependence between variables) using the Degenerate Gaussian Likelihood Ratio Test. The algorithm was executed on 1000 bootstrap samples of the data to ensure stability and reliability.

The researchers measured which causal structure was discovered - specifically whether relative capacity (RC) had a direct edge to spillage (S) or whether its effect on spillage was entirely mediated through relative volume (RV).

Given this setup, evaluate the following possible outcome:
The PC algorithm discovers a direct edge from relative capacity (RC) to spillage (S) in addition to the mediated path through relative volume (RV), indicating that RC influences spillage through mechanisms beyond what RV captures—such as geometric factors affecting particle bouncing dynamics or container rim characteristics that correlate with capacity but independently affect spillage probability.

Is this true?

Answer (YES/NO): NO